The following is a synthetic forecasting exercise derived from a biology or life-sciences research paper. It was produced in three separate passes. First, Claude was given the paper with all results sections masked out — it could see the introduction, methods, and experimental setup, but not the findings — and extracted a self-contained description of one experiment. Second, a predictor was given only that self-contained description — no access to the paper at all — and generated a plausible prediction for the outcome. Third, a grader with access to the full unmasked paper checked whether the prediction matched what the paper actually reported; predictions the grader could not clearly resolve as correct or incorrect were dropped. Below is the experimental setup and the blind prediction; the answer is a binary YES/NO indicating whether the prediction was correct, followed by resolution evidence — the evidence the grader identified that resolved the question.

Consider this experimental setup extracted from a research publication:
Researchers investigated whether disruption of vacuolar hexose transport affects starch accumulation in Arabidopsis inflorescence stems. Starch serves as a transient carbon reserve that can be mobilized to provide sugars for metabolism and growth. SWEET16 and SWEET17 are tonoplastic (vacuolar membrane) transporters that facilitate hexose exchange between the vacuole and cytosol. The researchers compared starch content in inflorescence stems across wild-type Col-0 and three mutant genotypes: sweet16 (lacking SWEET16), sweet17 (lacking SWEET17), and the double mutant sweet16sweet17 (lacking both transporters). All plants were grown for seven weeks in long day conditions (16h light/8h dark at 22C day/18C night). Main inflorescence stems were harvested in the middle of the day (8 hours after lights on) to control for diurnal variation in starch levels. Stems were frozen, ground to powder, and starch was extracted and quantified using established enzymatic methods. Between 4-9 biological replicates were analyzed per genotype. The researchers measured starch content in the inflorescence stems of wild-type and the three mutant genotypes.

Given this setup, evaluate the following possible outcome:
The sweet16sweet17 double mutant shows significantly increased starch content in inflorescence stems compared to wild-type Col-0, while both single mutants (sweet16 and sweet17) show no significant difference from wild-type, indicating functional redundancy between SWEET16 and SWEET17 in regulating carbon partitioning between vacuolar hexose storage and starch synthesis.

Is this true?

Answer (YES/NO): NO